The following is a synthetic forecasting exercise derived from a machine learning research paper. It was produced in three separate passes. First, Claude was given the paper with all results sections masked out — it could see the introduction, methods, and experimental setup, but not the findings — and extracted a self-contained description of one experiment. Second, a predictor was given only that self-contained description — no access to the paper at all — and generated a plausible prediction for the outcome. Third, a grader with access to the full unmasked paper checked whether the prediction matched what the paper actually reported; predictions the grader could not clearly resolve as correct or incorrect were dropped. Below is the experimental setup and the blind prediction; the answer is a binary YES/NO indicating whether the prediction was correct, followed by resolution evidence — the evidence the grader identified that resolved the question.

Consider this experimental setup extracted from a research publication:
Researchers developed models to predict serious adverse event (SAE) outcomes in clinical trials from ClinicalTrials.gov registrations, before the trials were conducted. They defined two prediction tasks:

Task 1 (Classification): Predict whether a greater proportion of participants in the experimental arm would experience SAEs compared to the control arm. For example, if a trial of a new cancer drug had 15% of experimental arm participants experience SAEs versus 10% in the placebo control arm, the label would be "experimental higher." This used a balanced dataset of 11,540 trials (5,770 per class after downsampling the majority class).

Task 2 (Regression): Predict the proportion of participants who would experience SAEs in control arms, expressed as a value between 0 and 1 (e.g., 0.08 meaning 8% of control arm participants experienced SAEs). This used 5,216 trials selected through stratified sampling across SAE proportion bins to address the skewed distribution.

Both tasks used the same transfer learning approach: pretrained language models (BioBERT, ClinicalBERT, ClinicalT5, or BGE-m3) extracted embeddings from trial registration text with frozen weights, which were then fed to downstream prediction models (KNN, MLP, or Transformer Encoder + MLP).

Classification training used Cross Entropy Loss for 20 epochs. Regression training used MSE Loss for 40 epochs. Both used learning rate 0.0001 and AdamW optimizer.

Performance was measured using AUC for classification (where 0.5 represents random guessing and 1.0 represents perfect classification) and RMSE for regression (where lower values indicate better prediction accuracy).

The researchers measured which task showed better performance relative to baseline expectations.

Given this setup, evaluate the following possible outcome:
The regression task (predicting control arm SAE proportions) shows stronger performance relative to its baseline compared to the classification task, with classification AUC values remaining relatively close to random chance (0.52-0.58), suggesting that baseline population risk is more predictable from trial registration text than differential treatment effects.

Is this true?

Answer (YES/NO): NO